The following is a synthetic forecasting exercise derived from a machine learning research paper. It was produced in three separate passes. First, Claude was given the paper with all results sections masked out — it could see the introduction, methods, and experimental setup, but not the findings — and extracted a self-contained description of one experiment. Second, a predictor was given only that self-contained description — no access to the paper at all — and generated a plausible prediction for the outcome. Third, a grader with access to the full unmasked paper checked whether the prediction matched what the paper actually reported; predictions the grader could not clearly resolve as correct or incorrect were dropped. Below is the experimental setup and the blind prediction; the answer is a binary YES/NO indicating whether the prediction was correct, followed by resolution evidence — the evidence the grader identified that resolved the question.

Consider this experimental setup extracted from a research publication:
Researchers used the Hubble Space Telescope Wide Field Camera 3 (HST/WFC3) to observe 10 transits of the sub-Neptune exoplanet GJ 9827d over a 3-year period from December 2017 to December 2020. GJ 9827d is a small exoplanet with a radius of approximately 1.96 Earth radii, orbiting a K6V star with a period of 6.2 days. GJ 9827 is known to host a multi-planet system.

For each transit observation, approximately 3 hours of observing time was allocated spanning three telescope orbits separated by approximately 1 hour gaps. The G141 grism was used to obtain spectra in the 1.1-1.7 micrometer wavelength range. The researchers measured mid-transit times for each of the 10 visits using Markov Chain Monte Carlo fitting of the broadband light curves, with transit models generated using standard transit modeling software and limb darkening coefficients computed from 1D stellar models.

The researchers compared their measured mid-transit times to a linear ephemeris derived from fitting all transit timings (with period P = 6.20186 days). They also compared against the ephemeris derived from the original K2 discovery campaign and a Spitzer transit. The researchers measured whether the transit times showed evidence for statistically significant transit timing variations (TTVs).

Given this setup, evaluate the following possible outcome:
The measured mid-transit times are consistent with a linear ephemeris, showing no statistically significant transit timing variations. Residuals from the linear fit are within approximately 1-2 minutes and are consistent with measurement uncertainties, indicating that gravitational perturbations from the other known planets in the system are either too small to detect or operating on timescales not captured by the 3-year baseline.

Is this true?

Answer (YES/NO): NO